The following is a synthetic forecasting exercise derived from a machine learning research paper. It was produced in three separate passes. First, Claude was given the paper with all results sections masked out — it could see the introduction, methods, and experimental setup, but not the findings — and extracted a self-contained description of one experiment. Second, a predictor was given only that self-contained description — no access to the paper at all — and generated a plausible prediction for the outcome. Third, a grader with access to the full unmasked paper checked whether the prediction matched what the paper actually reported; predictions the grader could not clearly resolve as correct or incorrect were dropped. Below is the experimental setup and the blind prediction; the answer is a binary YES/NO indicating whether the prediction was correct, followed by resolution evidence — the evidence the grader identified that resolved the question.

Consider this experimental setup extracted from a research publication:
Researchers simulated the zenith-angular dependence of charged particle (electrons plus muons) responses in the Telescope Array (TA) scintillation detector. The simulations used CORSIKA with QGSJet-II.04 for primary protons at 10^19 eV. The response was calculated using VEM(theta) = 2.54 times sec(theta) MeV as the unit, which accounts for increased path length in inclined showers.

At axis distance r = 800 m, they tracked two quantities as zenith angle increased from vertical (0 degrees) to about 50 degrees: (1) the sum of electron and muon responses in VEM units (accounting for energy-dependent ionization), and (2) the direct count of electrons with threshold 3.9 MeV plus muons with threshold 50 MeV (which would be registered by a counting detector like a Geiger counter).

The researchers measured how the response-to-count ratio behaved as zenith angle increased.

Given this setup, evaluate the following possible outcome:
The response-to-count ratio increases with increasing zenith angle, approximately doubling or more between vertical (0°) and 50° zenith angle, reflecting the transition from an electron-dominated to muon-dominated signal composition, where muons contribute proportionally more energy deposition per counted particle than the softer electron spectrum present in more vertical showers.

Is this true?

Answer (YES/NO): NO